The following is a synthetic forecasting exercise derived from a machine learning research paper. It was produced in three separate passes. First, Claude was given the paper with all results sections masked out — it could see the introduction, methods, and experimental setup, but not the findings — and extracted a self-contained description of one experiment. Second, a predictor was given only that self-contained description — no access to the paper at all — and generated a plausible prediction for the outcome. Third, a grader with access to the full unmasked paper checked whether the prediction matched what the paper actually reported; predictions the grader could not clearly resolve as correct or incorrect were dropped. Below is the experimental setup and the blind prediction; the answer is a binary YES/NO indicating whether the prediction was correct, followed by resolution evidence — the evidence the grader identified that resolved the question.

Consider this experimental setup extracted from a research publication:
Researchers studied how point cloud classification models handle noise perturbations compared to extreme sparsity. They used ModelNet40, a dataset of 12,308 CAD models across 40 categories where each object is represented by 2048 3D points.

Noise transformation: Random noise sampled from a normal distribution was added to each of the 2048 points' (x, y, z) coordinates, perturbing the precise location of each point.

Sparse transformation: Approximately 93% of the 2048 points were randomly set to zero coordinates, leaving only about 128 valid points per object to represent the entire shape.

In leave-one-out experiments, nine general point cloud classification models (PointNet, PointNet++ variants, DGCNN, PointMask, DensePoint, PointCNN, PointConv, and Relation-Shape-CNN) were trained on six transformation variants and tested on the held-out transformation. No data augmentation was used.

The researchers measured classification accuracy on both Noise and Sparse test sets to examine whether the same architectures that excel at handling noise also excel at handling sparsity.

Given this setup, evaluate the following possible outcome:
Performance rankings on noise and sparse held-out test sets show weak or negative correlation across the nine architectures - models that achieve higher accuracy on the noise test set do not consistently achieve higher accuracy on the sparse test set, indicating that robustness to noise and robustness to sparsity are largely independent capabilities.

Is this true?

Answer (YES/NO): YES